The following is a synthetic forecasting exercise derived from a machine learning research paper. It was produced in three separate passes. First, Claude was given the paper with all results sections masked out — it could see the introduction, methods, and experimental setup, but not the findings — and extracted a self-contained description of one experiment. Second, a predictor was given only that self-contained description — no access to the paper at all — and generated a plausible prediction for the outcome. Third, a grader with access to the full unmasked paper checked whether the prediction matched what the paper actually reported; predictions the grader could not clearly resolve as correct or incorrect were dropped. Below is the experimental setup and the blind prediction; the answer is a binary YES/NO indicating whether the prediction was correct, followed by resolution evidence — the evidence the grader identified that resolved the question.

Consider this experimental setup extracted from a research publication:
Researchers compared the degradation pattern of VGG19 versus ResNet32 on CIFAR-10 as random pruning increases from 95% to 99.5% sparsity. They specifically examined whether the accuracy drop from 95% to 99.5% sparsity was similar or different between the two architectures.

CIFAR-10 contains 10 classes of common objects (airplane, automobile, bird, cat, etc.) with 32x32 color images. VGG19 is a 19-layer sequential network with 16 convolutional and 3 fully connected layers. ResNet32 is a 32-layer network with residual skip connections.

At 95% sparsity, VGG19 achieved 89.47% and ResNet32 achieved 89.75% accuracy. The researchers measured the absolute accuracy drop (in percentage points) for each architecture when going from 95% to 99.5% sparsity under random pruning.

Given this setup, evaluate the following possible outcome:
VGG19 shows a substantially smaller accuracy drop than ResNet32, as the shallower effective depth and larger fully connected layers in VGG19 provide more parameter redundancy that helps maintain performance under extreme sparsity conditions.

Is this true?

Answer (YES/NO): YES